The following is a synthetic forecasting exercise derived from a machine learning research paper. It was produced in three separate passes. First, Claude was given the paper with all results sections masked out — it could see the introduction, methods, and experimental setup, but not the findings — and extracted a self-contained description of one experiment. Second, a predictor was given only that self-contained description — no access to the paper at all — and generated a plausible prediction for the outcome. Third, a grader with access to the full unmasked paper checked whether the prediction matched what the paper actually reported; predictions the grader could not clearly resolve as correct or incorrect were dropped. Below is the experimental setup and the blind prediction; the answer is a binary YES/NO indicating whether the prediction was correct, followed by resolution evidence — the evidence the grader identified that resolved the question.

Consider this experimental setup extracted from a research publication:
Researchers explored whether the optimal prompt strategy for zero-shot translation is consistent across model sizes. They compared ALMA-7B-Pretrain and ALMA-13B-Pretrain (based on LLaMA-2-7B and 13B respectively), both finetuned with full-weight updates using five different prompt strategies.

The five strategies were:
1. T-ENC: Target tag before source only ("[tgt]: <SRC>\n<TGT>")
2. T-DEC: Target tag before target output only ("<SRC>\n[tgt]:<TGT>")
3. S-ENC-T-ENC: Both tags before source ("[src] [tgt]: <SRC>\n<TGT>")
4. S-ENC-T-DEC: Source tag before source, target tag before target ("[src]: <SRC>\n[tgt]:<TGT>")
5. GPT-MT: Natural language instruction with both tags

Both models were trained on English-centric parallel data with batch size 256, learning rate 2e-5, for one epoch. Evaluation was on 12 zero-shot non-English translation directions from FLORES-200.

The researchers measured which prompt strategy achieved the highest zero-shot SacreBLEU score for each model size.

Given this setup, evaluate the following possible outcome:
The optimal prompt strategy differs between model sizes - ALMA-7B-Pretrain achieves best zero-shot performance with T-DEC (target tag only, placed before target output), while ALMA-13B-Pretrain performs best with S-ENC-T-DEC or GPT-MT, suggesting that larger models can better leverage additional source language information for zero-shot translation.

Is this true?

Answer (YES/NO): NO